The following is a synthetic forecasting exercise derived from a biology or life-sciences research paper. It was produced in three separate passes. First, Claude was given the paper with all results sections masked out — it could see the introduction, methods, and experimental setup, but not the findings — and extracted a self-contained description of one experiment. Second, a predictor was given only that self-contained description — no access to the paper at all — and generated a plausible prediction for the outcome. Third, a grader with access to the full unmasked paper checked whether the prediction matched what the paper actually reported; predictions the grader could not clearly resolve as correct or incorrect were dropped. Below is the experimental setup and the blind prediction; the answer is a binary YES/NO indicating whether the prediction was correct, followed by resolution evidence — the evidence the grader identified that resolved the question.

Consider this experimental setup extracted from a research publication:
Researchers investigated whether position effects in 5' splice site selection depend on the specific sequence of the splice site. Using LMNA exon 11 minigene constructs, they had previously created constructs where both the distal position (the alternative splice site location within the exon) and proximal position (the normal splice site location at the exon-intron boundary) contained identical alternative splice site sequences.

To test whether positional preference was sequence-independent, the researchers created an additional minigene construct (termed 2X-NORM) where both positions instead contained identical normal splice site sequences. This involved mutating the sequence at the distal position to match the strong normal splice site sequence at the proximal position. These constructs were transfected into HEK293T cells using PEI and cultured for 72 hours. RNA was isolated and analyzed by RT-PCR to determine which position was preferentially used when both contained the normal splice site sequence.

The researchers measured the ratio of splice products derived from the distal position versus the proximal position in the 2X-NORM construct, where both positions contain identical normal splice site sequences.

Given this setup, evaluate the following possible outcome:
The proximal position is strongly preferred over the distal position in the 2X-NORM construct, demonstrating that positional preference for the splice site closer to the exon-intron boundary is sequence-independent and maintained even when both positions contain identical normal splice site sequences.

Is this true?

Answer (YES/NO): NO